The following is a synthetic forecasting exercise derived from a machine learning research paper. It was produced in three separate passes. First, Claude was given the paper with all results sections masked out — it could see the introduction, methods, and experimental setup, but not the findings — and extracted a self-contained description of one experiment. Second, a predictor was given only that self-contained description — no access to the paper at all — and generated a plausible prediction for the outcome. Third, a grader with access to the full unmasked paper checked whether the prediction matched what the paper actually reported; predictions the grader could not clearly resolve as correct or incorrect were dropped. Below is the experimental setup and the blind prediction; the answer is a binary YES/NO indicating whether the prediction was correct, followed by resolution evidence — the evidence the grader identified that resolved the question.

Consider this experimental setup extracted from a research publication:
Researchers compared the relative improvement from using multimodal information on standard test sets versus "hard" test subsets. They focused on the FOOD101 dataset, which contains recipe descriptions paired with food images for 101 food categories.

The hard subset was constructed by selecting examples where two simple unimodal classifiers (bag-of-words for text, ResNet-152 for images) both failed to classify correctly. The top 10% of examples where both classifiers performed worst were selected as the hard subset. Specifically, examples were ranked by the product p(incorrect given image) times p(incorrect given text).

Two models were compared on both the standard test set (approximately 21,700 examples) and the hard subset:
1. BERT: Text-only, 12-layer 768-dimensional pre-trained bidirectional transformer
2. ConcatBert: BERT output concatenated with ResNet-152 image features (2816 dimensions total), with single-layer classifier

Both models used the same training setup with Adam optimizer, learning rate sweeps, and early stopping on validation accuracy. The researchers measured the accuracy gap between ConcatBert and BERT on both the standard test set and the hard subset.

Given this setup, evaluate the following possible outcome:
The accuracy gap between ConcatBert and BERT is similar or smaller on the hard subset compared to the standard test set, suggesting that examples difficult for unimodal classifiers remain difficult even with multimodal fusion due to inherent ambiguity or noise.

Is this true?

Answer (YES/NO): YES